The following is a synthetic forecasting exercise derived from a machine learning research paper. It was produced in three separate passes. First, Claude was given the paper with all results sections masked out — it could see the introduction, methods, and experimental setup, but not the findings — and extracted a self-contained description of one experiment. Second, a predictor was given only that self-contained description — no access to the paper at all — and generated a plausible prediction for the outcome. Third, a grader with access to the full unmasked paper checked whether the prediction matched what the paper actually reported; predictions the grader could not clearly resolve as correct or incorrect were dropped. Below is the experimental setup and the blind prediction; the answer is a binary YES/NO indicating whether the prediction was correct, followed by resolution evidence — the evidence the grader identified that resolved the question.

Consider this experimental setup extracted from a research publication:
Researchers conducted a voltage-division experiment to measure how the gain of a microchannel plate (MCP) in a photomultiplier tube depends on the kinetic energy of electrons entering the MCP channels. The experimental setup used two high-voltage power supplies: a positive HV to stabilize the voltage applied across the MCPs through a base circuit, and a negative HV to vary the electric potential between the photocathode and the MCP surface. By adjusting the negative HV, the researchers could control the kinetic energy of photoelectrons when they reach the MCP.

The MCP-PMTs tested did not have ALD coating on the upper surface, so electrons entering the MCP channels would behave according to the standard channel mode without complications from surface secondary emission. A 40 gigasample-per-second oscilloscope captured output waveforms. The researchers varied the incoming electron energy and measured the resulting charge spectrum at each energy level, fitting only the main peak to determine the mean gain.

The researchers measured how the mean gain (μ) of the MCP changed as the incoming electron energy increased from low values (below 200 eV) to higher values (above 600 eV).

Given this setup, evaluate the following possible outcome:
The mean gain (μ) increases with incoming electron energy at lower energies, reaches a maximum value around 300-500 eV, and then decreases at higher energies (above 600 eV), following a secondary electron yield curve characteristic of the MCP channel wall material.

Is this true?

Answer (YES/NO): NO